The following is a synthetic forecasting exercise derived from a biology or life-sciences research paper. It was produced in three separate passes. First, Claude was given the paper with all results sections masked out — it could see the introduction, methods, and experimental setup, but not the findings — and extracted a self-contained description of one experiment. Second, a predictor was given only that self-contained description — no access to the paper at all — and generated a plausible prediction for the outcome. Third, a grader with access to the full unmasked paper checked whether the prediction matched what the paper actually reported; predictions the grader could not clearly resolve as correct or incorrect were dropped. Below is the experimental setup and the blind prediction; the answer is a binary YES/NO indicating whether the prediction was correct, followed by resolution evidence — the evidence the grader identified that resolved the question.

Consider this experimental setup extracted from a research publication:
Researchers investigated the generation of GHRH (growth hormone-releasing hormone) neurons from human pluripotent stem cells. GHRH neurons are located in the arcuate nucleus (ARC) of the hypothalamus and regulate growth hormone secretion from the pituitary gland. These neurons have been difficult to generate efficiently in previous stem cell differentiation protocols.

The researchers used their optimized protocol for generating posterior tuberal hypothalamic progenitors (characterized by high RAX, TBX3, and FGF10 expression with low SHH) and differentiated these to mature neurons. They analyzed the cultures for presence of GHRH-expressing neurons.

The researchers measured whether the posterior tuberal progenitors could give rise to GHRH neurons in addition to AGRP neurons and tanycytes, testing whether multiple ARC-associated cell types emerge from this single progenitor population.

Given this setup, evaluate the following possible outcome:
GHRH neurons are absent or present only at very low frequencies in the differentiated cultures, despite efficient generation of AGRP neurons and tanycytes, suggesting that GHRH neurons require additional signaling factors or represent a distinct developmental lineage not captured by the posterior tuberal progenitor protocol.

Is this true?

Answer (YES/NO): NO